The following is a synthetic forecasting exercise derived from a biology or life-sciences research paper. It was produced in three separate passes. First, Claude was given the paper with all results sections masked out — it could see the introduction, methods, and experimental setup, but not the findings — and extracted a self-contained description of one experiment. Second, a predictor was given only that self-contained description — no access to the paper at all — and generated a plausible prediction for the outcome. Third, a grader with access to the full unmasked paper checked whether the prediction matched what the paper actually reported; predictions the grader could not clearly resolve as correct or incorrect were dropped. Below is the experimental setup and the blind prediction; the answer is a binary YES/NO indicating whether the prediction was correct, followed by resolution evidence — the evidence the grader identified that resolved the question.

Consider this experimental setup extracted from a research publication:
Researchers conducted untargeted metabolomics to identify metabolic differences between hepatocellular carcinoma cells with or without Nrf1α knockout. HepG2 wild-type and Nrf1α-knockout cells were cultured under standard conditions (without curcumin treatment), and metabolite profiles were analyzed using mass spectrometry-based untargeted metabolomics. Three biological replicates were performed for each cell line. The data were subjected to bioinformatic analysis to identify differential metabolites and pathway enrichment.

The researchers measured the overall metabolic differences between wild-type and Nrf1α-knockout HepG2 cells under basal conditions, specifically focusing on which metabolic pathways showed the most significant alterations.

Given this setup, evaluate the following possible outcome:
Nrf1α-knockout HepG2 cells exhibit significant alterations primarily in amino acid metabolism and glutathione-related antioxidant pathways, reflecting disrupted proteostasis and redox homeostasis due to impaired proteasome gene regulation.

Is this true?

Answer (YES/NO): NO